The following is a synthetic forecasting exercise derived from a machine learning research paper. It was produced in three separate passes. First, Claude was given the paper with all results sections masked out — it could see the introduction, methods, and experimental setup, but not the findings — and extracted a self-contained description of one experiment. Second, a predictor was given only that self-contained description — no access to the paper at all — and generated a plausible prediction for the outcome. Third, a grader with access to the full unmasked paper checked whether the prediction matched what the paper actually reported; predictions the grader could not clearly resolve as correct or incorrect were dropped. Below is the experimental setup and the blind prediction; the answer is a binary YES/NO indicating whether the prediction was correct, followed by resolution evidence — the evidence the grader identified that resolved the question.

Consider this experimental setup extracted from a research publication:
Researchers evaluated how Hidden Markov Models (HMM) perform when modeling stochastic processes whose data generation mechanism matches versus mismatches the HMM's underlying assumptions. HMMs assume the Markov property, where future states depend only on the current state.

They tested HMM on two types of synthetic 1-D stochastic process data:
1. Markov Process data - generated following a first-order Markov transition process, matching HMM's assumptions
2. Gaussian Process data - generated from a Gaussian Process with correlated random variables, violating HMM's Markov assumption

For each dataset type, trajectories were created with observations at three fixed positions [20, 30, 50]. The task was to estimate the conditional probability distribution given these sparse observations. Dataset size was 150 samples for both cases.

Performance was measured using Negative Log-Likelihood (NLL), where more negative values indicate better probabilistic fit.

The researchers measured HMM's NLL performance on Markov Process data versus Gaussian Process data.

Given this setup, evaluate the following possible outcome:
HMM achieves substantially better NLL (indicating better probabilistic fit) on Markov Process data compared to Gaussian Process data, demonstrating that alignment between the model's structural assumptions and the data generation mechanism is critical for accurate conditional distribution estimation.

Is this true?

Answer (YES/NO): YES